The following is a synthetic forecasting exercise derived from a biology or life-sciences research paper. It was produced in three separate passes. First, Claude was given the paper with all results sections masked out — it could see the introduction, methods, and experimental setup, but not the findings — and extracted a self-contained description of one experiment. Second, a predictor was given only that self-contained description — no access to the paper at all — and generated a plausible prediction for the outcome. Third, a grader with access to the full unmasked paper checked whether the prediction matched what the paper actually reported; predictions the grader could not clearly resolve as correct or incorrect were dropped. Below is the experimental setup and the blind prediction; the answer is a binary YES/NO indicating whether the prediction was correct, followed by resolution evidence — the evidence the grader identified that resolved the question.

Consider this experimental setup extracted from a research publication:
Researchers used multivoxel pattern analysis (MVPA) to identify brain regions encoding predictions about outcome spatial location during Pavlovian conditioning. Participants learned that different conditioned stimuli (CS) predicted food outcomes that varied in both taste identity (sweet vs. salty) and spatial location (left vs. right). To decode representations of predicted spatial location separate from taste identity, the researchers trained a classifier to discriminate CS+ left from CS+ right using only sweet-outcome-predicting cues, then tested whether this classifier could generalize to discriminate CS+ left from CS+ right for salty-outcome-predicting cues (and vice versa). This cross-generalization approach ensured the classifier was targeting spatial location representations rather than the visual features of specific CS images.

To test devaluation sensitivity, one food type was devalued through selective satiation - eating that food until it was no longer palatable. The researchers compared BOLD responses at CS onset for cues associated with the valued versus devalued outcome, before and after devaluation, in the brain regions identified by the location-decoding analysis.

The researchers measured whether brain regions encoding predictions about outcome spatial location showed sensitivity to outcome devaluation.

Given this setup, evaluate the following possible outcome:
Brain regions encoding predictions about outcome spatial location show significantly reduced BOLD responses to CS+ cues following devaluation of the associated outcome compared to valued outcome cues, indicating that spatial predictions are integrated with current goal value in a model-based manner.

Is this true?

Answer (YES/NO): NO